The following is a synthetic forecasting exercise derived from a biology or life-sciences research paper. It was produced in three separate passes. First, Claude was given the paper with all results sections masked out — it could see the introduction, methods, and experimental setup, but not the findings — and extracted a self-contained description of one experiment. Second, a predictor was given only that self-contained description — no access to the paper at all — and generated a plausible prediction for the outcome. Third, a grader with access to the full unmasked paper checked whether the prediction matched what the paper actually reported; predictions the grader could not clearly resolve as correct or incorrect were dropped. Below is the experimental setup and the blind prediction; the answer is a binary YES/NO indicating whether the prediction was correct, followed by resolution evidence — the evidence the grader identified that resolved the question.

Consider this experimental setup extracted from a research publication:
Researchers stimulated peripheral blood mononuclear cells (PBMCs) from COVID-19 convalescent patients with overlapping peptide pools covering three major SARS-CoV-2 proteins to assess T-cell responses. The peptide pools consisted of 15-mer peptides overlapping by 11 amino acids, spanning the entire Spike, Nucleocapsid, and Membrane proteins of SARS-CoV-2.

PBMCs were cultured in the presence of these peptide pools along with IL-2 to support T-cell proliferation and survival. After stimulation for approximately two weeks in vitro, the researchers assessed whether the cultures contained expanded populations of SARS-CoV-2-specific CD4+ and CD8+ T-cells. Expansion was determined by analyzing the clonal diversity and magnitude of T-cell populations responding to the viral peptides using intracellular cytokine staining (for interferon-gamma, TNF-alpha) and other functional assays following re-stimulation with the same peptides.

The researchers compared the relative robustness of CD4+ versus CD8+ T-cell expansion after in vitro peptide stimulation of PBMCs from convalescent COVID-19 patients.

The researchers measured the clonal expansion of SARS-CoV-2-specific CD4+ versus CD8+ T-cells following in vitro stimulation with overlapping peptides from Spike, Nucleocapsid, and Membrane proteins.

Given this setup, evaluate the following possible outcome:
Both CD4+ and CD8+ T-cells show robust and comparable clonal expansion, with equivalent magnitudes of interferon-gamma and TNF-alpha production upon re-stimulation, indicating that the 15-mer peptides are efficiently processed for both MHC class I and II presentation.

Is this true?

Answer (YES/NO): NO